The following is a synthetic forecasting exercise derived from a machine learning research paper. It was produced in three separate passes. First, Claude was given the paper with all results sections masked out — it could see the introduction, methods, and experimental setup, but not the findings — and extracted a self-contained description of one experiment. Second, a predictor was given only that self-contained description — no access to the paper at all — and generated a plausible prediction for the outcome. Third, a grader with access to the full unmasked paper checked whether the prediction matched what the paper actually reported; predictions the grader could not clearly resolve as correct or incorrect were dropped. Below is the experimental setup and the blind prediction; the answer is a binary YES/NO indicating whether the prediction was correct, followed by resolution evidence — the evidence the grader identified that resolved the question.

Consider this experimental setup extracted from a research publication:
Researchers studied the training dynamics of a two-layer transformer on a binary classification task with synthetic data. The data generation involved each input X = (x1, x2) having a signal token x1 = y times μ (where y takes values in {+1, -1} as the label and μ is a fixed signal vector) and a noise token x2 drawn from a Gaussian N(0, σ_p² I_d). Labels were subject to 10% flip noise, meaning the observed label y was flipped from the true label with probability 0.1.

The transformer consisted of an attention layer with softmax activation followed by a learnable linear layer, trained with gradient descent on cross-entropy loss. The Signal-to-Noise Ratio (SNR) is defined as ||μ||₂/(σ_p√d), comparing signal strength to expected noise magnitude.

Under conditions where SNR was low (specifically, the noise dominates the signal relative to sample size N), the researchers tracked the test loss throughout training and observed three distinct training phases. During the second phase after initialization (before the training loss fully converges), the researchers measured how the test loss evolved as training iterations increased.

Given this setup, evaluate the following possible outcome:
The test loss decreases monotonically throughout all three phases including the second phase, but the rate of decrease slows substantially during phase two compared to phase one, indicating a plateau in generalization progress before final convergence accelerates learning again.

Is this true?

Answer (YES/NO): NO